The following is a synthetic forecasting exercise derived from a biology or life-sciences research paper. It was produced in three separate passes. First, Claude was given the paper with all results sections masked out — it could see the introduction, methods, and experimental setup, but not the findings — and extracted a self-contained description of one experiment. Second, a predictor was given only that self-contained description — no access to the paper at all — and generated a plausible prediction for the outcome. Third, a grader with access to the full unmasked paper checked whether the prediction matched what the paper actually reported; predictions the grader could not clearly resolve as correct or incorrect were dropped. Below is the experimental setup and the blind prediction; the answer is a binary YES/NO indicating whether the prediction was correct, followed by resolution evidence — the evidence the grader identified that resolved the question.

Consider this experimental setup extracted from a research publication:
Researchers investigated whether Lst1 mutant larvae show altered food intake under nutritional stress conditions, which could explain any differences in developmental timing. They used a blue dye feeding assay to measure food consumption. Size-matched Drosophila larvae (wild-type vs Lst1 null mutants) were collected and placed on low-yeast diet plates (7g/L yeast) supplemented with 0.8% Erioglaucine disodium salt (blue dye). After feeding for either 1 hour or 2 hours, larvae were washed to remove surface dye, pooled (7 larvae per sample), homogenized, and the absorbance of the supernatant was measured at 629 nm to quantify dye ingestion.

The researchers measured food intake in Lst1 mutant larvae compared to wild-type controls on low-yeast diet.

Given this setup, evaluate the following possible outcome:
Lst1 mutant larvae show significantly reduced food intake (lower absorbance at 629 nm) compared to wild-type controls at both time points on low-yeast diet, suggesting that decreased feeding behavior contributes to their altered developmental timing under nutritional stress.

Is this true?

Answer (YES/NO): NO